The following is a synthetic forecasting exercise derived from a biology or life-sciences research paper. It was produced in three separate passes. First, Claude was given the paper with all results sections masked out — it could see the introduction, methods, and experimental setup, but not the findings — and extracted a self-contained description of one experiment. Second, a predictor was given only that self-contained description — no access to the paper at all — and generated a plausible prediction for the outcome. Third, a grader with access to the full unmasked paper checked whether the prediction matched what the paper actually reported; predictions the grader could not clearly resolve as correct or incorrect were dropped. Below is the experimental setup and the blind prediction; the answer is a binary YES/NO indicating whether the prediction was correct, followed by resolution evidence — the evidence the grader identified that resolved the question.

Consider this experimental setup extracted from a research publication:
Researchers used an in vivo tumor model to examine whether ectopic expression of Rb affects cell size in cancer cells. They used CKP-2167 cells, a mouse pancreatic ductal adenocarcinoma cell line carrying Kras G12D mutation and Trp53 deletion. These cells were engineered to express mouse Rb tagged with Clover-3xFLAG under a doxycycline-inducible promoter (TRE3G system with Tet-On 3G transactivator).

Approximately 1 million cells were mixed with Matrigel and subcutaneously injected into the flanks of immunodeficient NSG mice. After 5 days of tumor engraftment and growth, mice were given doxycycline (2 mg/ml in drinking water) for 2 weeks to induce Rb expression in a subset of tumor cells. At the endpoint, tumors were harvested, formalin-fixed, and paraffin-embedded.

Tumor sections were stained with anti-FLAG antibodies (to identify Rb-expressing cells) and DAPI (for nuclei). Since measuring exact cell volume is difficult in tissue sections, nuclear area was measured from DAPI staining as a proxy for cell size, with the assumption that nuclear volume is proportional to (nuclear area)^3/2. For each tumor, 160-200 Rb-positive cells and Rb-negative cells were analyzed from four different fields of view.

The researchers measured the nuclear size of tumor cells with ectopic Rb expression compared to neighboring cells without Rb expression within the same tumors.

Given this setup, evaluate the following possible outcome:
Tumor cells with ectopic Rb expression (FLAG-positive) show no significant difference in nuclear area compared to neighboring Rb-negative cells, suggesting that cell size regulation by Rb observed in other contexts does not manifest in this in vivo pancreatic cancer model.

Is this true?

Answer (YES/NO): NO